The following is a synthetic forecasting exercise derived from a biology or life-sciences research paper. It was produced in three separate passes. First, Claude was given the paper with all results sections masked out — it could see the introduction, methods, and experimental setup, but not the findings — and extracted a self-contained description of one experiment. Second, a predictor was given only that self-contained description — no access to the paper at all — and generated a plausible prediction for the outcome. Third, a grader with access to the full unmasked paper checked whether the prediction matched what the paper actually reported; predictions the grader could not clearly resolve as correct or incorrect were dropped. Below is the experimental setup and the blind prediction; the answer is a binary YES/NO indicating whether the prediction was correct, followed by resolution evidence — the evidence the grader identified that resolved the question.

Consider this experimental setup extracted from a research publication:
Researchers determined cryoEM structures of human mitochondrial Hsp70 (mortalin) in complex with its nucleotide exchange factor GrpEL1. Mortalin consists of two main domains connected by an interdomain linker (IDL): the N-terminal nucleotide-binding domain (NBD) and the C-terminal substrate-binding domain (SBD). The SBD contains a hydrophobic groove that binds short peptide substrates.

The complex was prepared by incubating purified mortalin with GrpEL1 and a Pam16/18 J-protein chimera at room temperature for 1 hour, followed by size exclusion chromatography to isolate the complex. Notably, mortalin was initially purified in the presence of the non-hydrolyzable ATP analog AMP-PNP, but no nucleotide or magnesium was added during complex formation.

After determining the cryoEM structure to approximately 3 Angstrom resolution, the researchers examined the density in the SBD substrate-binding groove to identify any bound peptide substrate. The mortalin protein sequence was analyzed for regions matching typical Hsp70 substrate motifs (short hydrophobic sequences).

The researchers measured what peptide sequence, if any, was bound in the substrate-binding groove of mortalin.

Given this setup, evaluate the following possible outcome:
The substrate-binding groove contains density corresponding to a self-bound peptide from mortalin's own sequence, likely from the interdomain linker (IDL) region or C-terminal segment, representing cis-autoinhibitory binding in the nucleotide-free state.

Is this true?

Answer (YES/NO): NO